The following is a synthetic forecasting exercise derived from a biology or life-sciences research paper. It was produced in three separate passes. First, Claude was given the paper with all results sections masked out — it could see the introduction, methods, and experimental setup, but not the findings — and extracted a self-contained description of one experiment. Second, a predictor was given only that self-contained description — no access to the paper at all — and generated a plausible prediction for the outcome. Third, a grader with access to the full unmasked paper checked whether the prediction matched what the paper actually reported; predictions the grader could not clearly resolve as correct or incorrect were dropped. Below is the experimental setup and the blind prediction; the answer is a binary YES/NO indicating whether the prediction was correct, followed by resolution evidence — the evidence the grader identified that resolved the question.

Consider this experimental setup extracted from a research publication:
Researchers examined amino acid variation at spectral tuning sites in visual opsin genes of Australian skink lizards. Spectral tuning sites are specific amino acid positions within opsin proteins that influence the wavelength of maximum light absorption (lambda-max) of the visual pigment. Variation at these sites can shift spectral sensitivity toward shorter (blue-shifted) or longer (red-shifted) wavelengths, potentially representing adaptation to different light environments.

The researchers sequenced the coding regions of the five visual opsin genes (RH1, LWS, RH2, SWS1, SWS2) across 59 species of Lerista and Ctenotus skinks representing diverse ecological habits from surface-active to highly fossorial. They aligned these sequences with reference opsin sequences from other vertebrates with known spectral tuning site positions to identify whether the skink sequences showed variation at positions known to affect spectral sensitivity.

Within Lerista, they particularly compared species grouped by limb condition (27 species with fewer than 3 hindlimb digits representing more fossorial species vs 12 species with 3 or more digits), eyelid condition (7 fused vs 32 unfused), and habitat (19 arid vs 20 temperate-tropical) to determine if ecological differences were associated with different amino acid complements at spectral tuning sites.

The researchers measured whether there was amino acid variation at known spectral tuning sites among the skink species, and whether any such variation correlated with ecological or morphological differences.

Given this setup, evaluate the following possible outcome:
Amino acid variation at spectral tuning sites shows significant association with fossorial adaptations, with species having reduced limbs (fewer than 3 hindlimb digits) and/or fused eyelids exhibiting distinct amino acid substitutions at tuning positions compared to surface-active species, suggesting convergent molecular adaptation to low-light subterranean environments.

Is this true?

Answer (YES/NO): NO